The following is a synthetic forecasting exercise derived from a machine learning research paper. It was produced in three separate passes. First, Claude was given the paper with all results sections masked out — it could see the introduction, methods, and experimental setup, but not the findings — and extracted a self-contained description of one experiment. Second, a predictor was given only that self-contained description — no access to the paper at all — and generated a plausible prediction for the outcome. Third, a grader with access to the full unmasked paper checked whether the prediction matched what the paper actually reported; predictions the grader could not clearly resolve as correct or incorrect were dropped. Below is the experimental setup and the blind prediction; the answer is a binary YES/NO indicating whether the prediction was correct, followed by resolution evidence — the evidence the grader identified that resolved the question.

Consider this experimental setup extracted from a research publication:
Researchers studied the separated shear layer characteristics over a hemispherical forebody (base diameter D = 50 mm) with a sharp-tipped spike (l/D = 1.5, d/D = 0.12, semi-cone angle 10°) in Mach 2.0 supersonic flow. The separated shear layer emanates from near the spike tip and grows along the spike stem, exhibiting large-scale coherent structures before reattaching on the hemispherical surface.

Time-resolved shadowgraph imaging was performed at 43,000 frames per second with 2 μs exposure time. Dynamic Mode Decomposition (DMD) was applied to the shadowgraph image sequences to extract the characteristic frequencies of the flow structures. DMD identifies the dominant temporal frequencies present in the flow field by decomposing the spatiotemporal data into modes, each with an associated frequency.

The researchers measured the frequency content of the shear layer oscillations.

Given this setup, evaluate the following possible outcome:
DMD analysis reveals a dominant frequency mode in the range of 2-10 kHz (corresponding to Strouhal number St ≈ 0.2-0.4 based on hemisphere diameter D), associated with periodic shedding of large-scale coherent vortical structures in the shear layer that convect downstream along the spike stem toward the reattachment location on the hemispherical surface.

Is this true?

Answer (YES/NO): NO